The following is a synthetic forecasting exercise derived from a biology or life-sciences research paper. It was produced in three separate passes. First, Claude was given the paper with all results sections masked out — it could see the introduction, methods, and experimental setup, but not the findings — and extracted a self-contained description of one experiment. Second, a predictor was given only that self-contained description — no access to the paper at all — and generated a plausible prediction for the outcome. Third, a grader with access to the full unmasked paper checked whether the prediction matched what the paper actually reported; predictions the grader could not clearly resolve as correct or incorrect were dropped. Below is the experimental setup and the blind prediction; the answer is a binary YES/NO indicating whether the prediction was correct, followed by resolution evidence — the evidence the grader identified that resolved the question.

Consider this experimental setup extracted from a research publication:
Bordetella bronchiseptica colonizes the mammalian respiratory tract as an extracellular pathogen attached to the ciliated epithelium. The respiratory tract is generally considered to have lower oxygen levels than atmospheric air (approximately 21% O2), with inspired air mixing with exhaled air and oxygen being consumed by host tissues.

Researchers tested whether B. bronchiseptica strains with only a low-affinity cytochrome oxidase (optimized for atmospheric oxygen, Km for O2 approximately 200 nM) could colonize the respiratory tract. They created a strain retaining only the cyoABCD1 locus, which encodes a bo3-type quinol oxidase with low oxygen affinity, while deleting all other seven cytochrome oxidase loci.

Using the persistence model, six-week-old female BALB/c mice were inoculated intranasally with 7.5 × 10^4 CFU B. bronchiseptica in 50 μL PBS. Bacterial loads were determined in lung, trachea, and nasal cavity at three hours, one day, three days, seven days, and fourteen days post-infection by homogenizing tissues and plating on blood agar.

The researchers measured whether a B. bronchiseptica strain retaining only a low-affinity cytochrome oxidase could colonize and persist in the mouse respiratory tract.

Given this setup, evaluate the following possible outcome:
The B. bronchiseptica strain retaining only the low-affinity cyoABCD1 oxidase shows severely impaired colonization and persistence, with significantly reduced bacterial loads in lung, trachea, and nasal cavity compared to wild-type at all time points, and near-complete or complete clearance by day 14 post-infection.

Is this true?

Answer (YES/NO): NO